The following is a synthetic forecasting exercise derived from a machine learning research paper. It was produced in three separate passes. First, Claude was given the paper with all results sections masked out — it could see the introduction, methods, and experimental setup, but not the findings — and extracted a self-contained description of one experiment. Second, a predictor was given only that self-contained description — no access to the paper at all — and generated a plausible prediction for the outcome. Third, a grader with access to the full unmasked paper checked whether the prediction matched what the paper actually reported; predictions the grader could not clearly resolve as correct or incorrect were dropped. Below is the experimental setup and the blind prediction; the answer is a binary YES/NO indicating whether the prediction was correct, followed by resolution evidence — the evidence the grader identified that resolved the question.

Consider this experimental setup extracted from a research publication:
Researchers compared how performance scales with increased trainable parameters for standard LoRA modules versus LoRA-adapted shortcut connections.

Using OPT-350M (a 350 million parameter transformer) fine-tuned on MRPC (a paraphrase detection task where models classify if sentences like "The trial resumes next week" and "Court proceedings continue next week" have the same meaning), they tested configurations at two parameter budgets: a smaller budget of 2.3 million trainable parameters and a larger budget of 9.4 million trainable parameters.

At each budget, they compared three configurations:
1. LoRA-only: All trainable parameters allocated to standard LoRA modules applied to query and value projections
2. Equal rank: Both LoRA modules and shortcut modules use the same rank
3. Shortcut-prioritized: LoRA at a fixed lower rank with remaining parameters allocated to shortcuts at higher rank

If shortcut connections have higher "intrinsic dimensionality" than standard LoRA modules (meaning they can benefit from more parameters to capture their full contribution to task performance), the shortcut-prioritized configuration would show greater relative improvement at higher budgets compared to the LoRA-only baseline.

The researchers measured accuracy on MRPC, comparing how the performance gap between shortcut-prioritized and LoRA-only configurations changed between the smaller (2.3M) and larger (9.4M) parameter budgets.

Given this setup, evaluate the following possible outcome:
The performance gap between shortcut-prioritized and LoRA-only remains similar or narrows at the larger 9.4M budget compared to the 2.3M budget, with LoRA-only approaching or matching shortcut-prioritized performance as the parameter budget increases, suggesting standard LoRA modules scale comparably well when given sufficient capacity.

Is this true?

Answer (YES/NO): NO